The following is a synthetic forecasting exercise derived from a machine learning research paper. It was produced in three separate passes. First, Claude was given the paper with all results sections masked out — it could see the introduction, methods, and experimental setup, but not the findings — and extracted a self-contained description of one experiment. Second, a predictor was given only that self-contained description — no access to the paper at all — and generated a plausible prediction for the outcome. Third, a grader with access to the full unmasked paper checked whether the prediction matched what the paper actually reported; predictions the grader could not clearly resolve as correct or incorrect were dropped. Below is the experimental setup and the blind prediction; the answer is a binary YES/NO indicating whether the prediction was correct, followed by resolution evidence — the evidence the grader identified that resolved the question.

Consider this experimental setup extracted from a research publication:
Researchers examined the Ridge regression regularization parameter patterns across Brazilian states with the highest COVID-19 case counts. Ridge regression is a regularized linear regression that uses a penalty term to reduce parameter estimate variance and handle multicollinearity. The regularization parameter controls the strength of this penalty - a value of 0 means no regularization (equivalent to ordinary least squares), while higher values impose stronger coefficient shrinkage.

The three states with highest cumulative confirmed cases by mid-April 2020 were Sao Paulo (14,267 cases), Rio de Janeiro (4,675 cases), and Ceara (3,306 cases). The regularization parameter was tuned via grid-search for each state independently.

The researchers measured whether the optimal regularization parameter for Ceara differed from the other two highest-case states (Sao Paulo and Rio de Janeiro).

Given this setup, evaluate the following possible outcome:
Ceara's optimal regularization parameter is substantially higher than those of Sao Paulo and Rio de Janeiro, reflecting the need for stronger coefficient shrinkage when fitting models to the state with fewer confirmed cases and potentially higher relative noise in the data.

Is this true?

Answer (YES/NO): NO